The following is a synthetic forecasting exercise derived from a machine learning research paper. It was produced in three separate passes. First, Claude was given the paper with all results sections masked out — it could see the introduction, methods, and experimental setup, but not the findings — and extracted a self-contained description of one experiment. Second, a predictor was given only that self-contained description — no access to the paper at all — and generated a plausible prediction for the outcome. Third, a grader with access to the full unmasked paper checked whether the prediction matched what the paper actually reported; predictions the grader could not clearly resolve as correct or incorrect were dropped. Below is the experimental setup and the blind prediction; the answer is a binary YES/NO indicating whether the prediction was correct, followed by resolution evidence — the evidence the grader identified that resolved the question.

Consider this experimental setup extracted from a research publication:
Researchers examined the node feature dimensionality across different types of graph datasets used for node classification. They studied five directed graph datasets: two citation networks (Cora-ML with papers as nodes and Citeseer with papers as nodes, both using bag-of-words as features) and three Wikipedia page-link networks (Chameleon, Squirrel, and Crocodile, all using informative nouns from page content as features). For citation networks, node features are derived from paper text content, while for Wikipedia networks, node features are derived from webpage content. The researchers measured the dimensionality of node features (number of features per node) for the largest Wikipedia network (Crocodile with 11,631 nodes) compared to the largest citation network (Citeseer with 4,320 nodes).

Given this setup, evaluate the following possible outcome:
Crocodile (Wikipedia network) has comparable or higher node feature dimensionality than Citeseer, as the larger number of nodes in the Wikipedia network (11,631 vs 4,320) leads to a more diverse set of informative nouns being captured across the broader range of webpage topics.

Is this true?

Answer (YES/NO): YES